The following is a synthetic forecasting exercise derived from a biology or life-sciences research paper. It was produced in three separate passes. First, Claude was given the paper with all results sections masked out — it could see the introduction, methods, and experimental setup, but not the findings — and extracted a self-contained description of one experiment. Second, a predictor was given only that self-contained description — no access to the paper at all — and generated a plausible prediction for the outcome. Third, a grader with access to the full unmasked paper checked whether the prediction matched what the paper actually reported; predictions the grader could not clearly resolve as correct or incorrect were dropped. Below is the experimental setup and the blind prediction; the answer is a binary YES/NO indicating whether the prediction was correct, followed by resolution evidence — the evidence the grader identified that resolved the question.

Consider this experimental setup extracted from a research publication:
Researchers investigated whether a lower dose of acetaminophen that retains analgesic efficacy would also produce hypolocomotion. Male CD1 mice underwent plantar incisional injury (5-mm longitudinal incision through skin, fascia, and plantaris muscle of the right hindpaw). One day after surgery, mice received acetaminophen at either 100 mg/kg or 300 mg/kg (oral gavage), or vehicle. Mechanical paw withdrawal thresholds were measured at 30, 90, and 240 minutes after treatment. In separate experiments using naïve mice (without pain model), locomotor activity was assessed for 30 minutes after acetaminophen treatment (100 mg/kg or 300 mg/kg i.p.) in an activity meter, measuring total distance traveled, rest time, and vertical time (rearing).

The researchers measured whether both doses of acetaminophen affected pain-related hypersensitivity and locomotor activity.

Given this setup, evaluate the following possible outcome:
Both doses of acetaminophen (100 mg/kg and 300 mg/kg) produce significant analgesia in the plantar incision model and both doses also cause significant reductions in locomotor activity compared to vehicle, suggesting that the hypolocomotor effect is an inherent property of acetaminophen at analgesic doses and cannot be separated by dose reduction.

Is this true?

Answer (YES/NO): NO